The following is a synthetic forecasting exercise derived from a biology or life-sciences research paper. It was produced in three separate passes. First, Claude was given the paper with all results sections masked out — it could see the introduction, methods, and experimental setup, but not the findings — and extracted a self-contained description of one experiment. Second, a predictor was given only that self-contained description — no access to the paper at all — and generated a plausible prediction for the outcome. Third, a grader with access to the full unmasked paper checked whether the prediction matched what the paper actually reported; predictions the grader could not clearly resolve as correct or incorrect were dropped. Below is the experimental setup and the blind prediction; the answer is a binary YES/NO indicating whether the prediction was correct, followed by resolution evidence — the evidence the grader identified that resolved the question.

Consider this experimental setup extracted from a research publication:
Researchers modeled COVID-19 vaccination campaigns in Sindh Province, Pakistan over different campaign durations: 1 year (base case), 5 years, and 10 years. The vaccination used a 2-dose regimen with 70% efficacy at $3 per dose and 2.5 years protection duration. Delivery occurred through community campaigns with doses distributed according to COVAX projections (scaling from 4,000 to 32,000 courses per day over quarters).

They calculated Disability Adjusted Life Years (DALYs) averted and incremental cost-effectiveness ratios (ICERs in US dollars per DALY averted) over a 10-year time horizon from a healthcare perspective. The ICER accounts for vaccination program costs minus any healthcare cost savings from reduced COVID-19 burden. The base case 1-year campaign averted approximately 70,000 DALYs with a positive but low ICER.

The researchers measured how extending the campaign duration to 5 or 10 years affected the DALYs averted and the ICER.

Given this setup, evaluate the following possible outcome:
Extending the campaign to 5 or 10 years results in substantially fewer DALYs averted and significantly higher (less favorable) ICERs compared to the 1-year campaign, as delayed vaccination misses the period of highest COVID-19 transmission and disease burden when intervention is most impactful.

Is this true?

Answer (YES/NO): NO